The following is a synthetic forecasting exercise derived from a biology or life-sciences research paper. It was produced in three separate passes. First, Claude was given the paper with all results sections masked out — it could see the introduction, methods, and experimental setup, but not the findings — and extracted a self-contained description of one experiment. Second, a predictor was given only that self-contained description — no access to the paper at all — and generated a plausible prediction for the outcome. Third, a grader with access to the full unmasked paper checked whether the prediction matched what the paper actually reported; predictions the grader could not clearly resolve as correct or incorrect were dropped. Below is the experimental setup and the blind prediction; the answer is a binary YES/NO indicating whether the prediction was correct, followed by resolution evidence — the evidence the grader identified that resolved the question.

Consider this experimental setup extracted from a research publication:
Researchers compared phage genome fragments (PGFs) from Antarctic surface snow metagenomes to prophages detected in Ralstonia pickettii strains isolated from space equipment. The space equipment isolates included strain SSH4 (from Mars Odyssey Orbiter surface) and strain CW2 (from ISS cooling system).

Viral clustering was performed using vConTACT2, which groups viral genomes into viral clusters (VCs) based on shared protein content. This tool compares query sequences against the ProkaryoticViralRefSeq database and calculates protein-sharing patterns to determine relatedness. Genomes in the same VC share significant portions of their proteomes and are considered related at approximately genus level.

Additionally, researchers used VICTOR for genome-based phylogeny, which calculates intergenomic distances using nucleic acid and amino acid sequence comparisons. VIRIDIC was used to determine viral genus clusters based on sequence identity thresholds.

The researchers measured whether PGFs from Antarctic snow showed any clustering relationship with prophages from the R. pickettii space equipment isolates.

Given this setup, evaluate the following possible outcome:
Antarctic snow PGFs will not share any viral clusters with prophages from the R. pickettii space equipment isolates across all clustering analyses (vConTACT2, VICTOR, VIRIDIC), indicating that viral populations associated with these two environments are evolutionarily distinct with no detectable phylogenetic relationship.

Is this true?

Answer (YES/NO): NO